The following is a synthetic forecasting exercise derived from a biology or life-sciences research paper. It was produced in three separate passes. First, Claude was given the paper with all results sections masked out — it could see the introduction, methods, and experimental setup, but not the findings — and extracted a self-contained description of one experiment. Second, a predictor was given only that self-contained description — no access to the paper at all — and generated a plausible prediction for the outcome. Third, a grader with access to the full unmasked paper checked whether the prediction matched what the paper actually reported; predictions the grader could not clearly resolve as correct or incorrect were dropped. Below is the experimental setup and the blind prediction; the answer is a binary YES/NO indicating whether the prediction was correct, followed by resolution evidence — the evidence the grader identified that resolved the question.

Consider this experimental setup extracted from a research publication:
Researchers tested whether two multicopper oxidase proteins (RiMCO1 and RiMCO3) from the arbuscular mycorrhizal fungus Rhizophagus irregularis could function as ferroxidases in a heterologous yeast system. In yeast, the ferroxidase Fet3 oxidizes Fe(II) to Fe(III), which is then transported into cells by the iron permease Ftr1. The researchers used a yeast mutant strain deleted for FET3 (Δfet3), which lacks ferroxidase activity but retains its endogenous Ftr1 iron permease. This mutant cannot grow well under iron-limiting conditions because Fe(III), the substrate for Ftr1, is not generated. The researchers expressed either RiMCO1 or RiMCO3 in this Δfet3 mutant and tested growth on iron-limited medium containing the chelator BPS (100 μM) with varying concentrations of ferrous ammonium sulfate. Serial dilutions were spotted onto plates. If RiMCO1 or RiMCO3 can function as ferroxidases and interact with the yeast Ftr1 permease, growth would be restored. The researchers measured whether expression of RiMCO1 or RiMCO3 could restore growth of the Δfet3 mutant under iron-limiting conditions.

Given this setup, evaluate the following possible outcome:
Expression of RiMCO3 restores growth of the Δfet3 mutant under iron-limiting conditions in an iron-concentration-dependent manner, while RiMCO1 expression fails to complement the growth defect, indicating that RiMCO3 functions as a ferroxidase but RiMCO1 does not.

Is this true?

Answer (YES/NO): NO